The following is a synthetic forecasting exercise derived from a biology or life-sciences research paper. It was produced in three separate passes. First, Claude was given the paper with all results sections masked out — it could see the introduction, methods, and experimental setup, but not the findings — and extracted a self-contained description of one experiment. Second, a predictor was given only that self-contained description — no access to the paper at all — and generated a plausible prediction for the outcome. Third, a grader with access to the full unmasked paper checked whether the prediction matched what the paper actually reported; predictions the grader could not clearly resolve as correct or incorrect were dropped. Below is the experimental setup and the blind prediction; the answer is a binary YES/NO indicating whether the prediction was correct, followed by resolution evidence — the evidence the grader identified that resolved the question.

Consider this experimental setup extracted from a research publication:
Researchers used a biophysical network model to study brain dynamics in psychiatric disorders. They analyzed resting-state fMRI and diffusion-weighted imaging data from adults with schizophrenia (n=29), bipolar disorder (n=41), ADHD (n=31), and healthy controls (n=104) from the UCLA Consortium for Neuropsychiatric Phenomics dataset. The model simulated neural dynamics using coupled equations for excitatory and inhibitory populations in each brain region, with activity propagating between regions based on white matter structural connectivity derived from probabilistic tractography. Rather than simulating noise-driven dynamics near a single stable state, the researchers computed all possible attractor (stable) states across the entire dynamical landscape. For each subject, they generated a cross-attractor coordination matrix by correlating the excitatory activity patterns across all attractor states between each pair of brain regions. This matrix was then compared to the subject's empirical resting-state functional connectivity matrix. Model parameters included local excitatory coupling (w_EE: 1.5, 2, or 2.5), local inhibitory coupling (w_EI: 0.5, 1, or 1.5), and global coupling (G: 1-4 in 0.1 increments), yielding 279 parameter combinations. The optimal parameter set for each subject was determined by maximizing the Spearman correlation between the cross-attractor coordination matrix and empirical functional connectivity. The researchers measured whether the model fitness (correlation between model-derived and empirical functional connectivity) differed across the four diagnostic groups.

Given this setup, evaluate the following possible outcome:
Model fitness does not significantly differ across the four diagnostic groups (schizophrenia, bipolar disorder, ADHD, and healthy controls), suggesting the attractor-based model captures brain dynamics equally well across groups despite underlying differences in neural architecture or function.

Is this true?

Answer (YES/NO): YES